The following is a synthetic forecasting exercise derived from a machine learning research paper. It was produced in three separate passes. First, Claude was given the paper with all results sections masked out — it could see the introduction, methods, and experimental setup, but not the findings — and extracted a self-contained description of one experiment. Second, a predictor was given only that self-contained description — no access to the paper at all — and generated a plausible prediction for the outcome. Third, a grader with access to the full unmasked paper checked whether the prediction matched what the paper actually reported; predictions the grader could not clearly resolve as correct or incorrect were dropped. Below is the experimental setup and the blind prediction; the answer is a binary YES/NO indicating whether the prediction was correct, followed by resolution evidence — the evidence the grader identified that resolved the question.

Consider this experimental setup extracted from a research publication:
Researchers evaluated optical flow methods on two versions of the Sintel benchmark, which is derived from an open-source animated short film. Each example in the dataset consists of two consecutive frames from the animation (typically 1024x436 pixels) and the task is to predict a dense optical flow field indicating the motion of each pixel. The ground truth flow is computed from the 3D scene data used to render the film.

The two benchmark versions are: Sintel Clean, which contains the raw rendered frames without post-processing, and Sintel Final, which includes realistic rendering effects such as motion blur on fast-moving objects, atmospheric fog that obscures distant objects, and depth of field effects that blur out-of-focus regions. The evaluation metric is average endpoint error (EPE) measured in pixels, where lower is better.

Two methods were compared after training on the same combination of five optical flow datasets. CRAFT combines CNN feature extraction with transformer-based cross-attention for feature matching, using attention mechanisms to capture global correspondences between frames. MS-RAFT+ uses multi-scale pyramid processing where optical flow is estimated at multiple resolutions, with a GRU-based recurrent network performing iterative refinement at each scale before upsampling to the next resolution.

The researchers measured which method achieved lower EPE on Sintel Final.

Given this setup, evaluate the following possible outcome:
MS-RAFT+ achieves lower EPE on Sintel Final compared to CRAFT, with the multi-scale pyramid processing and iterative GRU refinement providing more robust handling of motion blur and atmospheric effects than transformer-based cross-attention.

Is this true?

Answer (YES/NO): NO